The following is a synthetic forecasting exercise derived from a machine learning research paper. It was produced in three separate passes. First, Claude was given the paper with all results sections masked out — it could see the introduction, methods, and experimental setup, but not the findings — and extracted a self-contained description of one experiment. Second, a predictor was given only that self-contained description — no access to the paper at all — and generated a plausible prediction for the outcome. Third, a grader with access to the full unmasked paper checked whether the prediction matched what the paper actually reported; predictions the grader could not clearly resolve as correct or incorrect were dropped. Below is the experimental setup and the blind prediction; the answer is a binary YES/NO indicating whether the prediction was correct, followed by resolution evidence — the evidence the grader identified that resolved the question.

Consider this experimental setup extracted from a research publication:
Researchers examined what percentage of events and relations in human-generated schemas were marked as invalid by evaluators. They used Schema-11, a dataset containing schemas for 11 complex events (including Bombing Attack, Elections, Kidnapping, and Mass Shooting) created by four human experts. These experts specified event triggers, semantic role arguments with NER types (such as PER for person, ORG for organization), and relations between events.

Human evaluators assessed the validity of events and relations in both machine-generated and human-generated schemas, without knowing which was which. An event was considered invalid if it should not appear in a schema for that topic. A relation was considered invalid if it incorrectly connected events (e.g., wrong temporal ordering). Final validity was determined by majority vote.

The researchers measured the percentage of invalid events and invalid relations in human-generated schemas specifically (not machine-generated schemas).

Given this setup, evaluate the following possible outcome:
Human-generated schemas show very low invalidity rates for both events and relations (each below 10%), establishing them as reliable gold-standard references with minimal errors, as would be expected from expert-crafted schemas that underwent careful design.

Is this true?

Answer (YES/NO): NO